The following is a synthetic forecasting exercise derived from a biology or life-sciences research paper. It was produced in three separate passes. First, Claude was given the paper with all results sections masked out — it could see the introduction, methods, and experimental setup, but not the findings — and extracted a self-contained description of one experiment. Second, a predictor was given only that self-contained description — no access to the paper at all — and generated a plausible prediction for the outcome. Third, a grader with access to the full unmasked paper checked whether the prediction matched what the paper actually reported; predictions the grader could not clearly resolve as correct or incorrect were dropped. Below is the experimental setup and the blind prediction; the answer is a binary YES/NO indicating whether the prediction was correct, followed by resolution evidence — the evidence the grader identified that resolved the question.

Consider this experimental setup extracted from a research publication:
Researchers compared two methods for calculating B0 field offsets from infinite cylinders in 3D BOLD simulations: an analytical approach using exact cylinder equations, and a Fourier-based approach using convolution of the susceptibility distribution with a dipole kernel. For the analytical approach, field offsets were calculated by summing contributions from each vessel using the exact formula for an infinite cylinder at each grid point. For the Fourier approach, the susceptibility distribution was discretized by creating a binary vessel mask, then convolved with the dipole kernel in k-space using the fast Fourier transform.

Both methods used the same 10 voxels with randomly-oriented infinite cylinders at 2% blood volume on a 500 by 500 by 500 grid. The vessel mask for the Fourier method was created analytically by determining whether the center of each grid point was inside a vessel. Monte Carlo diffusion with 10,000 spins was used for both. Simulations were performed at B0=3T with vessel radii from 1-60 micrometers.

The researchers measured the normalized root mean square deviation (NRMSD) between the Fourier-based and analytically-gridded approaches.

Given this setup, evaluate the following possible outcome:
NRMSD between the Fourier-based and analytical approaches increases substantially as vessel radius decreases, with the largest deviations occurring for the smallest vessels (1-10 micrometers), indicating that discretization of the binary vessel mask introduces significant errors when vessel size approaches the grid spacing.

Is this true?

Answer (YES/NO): NO